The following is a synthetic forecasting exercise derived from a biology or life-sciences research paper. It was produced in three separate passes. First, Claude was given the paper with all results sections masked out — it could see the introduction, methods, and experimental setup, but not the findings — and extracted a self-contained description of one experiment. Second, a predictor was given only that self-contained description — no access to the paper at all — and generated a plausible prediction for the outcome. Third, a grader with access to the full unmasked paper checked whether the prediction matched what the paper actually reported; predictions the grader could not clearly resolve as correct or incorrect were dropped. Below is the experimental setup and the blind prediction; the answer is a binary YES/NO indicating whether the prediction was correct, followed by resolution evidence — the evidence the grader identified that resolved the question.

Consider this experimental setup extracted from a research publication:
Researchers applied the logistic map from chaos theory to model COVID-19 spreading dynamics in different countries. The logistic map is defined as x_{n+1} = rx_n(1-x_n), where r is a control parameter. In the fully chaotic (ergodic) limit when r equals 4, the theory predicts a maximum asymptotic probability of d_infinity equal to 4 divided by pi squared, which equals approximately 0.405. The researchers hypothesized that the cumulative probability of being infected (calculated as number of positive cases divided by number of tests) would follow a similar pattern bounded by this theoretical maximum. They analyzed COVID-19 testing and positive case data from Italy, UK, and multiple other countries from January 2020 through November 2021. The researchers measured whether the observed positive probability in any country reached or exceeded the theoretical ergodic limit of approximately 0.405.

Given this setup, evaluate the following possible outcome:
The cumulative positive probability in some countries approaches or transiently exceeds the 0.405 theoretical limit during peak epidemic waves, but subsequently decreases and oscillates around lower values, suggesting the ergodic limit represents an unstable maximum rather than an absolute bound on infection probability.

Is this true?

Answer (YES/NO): NO